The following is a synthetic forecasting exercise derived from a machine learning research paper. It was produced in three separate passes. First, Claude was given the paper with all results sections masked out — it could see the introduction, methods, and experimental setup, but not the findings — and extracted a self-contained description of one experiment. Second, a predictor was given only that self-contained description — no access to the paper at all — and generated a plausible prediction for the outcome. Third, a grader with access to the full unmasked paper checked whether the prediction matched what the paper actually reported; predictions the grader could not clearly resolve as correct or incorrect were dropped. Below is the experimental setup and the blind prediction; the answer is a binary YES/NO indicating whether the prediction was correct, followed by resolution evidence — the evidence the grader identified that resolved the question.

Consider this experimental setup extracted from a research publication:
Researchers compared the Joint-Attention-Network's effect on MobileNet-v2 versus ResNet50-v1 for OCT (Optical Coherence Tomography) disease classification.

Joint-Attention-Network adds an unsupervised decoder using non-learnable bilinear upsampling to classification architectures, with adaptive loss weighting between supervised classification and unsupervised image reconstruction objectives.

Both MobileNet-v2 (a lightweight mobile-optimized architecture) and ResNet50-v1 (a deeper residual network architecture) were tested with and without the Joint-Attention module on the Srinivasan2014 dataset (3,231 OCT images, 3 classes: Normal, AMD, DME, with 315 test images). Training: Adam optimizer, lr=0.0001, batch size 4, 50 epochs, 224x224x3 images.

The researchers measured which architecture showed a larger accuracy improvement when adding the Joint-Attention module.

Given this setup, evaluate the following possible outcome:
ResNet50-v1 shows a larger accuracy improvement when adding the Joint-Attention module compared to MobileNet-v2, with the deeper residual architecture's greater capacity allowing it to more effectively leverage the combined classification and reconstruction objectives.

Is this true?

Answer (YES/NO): YES